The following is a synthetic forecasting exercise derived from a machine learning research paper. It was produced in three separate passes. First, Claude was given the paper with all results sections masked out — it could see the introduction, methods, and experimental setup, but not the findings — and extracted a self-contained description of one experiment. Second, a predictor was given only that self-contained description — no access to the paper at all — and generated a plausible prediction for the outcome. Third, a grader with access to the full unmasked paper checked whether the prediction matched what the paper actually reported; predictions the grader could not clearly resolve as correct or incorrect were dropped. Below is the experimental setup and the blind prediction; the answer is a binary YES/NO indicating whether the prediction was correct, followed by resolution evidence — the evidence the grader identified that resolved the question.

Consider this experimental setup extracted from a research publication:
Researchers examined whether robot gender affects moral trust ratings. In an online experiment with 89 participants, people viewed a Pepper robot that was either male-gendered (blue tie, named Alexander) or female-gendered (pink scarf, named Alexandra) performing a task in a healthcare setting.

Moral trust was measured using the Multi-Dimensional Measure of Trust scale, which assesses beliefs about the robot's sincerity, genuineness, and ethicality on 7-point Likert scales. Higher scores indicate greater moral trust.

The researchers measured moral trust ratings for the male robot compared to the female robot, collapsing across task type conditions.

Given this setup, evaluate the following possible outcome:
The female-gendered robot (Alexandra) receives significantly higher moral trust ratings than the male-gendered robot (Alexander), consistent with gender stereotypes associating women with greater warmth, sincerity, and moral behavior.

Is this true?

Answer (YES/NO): NO